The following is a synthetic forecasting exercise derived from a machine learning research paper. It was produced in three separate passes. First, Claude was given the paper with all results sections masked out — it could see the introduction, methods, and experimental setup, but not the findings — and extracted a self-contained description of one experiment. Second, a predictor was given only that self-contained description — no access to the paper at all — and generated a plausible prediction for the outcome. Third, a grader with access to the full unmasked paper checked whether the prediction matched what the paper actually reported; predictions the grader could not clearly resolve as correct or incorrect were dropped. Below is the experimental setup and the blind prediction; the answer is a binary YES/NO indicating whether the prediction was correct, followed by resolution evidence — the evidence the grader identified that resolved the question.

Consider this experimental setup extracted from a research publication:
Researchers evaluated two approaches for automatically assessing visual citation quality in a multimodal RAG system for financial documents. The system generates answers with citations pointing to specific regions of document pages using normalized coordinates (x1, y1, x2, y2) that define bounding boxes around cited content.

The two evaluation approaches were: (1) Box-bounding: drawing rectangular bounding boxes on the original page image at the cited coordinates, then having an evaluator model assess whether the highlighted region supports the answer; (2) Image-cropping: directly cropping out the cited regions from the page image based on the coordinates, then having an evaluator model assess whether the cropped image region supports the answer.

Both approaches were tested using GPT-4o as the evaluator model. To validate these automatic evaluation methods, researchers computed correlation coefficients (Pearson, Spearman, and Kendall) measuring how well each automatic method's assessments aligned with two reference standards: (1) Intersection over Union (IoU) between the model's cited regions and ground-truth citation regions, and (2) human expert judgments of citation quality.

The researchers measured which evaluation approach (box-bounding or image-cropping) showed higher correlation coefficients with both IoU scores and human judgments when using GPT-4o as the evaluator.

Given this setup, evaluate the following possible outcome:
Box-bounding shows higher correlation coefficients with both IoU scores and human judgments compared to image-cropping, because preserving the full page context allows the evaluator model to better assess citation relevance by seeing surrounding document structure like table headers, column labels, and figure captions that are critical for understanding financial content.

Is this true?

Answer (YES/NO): NO